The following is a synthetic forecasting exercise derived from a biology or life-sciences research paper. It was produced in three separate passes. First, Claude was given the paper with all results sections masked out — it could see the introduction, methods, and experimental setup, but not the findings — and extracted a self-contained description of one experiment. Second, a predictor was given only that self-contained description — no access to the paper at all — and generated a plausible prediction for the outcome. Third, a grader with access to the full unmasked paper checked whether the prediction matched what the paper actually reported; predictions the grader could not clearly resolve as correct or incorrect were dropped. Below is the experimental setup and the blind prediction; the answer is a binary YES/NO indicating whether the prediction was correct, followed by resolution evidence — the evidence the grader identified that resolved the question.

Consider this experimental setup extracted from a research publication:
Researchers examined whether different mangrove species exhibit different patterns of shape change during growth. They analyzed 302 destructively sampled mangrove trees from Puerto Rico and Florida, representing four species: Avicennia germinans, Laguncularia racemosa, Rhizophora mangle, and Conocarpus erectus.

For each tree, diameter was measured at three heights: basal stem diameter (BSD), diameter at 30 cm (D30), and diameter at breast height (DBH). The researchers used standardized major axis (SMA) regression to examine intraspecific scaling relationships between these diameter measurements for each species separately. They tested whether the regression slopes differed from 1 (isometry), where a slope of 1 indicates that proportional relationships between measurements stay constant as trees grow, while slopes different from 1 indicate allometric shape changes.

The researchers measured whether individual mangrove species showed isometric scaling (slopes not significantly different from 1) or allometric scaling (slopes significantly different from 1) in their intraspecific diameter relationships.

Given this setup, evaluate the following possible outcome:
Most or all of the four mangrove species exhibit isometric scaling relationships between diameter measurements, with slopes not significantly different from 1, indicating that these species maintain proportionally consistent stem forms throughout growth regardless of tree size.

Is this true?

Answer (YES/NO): NO